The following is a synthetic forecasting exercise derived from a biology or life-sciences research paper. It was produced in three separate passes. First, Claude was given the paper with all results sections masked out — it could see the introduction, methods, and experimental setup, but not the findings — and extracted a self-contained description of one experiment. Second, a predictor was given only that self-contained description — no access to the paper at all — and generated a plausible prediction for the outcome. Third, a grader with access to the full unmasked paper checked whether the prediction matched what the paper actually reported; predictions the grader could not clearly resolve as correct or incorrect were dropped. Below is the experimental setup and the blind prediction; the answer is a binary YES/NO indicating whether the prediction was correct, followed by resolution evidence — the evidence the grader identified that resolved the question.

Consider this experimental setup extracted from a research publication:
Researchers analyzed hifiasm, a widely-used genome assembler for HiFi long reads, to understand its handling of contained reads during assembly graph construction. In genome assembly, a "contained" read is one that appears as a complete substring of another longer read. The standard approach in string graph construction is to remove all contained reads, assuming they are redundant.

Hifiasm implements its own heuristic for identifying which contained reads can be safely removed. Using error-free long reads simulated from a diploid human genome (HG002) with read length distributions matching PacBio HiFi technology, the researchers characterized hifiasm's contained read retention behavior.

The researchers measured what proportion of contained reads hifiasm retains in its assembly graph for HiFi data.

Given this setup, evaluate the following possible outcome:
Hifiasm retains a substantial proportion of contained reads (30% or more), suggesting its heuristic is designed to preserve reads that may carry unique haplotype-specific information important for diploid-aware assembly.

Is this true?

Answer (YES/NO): NO